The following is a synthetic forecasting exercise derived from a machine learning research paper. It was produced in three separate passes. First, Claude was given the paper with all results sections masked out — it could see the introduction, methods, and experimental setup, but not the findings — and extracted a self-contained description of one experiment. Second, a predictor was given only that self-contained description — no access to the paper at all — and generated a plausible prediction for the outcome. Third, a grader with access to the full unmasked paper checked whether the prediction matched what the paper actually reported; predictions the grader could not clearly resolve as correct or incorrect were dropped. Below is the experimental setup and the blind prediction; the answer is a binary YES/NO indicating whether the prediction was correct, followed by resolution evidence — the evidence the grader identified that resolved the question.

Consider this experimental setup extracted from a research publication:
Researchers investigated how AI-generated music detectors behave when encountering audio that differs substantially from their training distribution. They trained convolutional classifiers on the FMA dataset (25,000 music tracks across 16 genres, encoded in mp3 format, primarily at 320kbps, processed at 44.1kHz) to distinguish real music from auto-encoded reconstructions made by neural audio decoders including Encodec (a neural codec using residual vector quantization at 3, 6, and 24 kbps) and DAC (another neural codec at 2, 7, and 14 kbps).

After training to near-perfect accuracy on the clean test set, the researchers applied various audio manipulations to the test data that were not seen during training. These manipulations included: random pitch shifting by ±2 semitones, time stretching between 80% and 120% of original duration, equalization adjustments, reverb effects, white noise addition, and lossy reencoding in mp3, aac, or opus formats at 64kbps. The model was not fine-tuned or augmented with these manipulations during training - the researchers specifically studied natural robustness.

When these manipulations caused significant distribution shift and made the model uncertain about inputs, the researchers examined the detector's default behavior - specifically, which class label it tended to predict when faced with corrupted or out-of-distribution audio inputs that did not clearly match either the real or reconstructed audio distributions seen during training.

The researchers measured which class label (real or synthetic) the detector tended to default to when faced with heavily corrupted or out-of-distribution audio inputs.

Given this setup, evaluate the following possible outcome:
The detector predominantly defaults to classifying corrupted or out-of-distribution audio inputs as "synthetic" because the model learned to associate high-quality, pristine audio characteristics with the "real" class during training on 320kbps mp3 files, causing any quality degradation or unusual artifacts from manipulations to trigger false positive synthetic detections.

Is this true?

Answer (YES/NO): NO